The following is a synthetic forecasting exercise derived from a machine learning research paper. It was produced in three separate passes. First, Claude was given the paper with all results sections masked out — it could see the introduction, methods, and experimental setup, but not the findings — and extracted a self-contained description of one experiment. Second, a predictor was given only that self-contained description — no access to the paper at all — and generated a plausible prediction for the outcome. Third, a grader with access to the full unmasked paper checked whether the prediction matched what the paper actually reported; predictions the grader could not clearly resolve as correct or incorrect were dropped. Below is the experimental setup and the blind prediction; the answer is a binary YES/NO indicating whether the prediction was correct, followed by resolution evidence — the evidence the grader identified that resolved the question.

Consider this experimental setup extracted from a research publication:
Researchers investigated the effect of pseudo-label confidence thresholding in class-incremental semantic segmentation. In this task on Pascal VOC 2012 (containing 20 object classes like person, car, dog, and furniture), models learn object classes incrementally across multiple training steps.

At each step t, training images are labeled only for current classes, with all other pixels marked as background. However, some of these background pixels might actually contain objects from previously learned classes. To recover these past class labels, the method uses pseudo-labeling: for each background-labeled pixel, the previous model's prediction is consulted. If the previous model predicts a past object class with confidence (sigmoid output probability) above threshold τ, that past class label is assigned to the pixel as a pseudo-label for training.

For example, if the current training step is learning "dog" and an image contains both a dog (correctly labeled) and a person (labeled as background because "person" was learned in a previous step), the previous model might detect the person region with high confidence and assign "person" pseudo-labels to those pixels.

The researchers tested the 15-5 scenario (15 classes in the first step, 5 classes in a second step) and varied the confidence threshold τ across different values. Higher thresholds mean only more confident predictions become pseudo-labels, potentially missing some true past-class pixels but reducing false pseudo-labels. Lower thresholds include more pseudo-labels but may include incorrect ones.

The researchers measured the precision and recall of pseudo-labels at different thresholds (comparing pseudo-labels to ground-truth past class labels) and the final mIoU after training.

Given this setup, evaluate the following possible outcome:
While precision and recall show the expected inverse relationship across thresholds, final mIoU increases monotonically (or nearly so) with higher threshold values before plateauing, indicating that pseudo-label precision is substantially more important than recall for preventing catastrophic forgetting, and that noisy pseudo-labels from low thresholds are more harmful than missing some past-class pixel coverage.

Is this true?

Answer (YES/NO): NO